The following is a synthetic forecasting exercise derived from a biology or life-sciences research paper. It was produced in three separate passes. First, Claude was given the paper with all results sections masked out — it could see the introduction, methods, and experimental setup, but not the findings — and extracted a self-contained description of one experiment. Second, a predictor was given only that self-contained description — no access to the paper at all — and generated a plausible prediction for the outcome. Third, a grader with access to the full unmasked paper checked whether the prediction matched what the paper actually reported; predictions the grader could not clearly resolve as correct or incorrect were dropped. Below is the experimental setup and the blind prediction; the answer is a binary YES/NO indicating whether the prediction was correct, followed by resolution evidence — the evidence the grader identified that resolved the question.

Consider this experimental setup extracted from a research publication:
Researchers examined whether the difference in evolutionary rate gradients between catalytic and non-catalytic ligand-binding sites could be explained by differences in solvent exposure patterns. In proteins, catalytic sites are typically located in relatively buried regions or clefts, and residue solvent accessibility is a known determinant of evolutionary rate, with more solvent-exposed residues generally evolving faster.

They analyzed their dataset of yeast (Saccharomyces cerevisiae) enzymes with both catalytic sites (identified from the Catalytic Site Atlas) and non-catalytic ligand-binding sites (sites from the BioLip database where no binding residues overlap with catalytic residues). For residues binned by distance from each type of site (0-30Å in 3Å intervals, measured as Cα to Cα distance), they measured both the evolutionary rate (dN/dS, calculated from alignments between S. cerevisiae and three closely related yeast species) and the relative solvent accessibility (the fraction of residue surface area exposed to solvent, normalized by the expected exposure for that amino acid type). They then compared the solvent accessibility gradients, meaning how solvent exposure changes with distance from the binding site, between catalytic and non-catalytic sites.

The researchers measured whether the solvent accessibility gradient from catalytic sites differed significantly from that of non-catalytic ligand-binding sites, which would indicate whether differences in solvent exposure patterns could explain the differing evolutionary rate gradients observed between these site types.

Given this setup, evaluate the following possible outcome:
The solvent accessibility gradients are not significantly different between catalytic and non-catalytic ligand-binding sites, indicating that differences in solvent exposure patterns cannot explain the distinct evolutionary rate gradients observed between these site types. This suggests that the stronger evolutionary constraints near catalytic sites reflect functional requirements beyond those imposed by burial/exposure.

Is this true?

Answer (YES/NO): YES